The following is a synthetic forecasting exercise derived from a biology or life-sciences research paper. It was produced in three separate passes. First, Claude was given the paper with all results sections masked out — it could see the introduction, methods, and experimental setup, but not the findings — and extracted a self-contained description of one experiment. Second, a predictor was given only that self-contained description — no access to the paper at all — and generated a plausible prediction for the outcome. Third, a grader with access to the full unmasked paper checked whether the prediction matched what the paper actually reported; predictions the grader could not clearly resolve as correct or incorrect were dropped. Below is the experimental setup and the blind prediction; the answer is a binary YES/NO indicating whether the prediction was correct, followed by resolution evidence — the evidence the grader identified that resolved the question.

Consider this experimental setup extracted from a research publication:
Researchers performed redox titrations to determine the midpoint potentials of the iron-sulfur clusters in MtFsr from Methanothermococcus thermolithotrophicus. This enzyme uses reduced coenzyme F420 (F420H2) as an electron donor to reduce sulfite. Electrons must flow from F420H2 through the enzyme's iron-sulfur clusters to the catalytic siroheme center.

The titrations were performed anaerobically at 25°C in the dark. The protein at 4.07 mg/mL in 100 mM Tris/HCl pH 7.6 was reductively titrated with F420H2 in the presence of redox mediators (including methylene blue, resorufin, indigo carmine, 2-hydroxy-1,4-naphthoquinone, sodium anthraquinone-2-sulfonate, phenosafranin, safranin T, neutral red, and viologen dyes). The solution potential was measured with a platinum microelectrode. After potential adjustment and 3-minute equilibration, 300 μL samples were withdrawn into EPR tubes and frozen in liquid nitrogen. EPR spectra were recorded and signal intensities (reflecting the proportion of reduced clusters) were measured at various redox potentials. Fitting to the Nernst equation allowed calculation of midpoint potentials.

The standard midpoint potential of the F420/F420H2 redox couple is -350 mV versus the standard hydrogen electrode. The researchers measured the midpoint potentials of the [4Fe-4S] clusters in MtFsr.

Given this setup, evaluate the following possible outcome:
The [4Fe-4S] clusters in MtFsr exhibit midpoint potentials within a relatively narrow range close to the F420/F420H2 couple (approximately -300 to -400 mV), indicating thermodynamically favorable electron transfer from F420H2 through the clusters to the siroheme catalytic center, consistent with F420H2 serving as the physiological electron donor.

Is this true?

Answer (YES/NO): NO